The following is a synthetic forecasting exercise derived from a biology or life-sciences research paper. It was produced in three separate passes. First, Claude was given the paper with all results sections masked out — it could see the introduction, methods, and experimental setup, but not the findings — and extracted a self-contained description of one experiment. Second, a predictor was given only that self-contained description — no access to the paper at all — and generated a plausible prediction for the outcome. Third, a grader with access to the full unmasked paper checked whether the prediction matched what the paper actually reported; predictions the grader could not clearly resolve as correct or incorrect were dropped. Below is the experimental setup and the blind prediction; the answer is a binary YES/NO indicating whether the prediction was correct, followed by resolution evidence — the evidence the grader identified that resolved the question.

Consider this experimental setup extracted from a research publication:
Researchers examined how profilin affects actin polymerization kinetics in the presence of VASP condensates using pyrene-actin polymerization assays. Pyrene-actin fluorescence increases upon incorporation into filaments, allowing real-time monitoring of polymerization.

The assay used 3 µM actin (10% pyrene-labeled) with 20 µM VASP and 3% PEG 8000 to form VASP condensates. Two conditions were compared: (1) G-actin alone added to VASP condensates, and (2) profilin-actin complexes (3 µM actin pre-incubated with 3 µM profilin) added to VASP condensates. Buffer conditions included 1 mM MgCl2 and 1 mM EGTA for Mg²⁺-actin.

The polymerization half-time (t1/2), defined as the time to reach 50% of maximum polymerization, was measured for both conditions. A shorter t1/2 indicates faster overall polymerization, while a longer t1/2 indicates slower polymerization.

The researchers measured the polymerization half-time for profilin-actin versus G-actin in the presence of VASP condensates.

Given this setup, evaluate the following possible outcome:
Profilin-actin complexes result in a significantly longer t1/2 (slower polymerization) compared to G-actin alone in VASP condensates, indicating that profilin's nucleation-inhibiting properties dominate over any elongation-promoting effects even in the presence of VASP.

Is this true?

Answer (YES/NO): YES